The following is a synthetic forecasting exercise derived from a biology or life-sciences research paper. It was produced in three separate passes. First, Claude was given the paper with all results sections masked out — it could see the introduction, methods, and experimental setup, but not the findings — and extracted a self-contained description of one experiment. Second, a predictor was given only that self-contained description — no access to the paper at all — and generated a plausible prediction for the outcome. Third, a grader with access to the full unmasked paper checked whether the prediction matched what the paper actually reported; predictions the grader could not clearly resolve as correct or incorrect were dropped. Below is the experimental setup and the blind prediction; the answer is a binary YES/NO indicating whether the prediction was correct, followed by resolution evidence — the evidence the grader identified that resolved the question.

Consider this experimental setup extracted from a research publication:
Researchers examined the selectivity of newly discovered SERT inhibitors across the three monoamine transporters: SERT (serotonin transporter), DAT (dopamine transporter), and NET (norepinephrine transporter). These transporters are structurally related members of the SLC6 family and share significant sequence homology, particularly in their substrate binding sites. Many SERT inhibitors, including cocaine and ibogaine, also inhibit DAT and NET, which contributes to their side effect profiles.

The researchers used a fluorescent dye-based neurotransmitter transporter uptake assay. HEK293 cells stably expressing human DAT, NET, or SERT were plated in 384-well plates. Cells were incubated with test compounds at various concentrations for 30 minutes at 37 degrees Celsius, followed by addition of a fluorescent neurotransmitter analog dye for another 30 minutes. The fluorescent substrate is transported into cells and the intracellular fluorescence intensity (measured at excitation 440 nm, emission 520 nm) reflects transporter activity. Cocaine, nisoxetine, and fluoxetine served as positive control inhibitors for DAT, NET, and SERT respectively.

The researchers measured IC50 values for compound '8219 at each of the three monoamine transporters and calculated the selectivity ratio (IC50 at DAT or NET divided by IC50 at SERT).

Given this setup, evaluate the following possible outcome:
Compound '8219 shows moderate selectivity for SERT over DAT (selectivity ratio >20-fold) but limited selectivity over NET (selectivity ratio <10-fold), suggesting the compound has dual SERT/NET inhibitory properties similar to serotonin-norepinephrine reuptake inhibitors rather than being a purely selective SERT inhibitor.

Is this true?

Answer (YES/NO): NO